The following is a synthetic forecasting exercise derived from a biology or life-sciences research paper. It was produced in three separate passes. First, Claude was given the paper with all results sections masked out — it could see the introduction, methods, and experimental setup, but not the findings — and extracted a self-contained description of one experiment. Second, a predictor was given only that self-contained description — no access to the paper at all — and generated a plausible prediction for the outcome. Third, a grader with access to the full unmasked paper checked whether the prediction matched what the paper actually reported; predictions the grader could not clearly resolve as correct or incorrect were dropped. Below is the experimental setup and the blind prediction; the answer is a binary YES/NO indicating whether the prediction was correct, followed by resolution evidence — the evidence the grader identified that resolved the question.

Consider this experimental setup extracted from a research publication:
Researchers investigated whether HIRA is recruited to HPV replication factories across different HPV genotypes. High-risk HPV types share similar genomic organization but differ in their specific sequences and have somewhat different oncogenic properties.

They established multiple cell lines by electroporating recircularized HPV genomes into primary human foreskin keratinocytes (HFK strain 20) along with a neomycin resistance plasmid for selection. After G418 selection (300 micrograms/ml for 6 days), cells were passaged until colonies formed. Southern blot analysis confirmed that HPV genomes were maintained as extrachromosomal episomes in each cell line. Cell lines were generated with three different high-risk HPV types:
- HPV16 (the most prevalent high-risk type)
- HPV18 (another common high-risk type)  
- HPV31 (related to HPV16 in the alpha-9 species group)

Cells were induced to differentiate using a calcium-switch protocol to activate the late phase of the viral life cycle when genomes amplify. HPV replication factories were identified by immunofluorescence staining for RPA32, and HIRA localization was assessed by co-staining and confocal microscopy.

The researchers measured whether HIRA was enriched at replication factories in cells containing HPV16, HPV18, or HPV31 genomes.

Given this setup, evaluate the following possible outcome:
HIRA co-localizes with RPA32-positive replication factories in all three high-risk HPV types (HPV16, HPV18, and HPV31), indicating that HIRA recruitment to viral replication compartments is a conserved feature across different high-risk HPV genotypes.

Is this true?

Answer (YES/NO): YES